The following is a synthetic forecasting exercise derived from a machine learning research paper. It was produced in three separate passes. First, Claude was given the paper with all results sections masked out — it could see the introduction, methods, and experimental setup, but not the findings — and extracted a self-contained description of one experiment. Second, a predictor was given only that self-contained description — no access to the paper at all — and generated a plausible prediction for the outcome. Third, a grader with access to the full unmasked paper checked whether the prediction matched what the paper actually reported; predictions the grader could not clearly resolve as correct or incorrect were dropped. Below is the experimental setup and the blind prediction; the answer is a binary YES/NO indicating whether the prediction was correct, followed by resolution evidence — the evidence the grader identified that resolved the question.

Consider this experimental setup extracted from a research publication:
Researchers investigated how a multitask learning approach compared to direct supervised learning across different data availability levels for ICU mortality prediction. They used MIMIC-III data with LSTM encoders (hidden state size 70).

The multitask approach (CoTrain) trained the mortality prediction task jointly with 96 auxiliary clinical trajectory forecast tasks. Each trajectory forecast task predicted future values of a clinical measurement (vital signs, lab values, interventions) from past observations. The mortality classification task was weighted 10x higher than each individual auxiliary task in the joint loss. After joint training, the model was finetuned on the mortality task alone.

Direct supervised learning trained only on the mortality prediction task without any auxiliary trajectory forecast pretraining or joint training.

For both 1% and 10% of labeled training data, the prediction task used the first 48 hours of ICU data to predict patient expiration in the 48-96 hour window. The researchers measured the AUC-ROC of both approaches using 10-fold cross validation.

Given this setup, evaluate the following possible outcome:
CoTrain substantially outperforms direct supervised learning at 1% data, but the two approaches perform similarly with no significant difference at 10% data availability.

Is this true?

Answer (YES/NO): NO